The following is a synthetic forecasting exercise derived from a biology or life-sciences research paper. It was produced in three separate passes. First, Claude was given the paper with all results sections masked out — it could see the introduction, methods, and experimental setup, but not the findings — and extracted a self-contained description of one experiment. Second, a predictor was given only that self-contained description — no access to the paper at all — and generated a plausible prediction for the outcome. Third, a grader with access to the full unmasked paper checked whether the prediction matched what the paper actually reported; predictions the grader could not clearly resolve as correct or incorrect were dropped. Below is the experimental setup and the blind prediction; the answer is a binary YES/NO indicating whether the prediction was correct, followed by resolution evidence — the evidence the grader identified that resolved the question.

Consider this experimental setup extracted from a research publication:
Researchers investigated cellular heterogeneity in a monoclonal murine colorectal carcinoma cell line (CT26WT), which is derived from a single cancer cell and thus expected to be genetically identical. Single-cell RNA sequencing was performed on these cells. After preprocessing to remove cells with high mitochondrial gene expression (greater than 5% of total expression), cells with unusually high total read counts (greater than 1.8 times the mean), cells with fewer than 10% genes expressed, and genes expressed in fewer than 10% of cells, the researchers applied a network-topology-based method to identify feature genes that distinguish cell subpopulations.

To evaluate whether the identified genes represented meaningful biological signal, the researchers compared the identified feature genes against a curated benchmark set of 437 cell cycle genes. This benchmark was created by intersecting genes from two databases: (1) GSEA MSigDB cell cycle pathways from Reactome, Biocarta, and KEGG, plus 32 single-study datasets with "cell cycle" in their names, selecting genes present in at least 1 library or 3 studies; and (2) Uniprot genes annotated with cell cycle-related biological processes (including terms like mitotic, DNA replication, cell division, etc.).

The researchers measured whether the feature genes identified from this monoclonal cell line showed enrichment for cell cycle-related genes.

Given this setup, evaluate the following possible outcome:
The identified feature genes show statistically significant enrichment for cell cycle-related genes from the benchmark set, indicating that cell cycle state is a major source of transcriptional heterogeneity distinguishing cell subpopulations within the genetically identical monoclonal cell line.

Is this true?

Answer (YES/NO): YES